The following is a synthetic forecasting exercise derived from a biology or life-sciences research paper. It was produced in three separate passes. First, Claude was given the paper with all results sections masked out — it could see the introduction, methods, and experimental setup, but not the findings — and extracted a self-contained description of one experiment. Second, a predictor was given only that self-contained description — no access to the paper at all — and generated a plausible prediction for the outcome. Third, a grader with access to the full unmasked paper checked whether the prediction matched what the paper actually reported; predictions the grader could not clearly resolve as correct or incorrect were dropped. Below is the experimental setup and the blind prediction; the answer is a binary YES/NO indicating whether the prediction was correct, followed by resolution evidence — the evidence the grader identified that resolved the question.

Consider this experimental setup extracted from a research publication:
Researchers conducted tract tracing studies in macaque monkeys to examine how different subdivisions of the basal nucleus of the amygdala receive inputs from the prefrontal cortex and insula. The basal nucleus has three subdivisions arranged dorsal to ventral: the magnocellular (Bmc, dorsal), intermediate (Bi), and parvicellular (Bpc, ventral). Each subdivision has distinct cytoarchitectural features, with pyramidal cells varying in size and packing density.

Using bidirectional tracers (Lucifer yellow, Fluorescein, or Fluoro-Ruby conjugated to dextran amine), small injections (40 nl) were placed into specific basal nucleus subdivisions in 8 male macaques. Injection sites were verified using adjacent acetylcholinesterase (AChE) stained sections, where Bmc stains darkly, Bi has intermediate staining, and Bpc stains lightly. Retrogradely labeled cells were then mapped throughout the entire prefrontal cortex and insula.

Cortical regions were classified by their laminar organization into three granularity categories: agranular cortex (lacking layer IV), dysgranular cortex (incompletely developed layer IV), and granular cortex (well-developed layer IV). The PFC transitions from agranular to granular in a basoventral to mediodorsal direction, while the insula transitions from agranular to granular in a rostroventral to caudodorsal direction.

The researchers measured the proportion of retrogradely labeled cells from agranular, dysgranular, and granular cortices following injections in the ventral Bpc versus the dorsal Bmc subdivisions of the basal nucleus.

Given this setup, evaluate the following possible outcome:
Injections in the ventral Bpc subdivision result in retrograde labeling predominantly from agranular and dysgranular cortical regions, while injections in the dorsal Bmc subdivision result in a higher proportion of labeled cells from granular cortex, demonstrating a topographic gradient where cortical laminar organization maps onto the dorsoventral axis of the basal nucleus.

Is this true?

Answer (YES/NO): NO